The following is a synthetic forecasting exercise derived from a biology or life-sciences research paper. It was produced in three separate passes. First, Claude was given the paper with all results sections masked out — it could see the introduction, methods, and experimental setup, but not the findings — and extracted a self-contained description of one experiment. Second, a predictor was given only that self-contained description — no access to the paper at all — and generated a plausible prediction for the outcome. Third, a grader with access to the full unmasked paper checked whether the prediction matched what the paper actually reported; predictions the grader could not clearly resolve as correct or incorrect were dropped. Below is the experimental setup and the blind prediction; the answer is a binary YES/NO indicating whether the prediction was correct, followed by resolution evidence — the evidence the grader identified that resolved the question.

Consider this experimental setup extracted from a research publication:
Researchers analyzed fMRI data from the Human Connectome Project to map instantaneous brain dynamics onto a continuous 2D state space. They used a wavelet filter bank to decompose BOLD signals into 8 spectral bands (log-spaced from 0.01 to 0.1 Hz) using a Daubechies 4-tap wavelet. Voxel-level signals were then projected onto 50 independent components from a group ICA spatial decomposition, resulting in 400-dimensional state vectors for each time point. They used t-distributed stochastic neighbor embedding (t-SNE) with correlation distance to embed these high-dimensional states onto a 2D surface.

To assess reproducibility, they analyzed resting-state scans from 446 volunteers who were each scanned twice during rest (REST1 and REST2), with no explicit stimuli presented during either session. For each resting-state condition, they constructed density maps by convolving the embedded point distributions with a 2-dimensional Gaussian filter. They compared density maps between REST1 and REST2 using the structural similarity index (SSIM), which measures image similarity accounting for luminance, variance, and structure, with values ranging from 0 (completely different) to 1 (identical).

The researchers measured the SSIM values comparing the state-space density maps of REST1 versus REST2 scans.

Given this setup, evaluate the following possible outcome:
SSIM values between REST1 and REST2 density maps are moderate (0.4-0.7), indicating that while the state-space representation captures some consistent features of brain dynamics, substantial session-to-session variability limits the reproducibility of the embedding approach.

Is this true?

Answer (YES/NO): NO